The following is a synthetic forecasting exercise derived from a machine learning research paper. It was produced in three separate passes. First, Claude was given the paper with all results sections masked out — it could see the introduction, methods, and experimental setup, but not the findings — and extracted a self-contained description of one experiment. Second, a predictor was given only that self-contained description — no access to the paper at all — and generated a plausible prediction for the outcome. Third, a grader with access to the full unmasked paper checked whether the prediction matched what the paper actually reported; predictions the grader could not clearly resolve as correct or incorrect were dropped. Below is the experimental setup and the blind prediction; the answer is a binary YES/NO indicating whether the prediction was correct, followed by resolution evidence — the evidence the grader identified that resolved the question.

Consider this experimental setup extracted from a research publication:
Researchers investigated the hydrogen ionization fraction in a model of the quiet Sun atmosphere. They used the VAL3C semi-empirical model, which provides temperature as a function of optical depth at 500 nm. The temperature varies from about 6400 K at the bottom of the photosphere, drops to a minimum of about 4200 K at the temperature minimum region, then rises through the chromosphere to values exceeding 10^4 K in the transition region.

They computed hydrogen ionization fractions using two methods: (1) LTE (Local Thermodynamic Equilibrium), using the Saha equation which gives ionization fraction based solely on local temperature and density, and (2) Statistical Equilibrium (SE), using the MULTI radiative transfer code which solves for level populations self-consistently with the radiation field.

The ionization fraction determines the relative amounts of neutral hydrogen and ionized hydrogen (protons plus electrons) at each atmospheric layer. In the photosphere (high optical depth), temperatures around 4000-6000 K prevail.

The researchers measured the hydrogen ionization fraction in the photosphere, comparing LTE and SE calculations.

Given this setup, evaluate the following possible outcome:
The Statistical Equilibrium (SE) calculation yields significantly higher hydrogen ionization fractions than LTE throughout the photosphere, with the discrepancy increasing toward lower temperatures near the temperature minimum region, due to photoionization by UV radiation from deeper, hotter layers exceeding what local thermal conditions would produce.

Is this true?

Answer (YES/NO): NO